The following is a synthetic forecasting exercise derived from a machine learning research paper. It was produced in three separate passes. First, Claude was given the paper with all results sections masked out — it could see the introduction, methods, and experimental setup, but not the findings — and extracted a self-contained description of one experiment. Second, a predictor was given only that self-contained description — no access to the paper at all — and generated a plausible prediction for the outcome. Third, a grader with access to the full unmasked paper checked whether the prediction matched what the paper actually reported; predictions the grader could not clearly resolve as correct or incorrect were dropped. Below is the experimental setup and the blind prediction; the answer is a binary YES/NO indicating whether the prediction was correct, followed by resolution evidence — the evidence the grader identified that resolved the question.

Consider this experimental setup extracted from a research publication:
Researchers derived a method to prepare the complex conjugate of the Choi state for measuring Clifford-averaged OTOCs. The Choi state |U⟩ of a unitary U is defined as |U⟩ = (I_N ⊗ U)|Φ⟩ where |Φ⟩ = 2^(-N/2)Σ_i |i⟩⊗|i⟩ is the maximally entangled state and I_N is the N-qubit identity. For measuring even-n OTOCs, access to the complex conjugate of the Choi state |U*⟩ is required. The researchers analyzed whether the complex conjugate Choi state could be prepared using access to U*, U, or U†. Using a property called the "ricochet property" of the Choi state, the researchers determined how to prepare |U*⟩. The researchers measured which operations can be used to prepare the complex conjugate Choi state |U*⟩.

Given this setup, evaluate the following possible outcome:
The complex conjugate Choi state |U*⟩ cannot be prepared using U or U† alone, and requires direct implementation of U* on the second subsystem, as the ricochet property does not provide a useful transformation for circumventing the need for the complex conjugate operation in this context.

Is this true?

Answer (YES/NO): NO